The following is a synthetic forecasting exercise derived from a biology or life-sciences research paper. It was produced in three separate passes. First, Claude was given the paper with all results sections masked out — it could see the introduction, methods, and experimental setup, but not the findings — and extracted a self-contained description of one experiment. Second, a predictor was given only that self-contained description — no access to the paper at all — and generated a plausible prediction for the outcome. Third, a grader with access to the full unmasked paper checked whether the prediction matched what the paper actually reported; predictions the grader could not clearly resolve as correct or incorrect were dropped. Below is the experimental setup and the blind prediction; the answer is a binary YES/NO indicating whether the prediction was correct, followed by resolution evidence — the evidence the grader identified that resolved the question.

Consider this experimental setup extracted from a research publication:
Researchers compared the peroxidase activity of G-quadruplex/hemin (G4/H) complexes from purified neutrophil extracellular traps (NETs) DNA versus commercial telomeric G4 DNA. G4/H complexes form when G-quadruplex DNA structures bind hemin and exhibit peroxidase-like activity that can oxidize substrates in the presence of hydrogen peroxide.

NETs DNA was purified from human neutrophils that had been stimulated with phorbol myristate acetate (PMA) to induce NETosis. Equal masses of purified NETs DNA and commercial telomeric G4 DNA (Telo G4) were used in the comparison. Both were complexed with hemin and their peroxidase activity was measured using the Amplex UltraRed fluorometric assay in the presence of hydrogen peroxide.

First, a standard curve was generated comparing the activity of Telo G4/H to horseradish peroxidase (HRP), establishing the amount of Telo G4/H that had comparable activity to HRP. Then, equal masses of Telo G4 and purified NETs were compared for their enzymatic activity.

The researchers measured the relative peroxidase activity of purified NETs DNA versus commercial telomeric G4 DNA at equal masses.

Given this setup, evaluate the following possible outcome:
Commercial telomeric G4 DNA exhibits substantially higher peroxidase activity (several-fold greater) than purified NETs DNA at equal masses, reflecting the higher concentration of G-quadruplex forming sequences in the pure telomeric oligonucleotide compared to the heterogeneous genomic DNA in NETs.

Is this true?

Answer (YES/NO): NO